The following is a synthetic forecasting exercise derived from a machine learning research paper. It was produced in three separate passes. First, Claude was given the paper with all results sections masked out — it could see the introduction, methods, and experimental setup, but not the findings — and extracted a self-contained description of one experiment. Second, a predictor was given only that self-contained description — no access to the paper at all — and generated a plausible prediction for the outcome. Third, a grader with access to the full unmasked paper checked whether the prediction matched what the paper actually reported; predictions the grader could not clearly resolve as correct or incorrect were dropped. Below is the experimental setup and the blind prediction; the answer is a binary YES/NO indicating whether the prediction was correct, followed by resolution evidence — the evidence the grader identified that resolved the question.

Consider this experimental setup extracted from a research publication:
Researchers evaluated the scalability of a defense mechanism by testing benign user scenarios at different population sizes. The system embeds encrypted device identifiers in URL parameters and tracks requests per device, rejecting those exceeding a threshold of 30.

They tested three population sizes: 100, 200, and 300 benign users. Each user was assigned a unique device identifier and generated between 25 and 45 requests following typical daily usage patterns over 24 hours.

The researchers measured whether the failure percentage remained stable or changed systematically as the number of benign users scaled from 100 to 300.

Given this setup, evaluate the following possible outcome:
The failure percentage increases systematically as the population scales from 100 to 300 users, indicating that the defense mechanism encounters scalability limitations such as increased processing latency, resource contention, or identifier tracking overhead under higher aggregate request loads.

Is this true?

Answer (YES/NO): NO